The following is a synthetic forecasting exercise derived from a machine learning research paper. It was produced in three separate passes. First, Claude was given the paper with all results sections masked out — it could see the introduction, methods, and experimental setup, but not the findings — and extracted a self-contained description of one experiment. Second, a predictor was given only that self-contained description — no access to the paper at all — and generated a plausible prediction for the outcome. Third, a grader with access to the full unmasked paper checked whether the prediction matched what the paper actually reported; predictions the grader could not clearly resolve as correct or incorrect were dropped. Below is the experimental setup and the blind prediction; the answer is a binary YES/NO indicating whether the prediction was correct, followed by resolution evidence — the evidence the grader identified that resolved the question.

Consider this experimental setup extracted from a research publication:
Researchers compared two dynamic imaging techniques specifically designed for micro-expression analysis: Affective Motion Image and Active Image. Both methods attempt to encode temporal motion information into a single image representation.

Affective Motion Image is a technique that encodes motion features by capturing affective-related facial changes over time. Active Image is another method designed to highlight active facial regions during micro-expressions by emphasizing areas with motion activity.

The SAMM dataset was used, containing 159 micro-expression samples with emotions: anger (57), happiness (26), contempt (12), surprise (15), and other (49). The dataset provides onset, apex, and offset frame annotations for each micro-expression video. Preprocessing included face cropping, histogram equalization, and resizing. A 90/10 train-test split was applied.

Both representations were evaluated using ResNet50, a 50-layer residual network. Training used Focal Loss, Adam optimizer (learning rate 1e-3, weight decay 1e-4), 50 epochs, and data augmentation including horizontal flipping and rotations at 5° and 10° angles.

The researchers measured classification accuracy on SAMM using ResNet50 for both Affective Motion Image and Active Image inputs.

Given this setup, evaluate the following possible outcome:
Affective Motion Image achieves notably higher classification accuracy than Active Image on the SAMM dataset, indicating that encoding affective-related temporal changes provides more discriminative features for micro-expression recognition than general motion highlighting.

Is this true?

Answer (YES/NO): NO